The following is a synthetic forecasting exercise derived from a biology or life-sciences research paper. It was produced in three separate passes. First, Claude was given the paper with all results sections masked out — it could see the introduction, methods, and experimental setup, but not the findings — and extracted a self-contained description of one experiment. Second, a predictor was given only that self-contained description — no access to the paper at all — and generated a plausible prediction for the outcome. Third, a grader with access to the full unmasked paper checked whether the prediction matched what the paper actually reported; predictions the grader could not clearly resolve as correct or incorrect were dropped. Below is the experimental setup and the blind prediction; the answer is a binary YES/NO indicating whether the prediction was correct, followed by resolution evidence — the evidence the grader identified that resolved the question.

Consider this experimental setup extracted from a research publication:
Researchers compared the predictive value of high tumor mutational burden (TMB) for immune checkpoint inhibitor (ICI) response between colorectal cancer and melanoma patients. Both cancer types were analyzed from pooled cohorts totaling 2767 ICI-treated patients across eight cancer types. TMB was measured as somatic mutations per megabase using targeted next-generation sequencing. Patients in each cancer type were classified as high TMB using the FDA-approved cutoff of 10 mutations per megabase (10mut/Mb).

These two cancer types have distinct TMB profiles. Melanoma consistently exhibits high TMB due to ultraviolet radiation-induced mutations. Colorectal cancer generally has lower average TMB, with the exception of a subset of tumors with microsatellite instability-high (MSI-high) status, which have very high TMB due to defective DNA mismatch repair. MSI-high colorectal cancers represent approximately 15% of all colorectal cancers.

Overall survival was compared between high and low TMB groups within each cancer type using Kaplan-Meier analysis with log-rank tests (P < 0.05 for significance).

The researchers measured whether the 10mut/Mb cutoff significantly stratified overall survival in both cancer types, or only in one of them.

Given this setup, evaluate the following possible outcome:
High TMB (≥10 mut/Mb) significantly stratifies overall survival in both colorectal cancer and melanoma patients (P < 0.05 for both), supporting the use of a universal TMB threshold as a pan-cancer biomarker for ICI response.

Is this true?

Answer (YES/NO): YES